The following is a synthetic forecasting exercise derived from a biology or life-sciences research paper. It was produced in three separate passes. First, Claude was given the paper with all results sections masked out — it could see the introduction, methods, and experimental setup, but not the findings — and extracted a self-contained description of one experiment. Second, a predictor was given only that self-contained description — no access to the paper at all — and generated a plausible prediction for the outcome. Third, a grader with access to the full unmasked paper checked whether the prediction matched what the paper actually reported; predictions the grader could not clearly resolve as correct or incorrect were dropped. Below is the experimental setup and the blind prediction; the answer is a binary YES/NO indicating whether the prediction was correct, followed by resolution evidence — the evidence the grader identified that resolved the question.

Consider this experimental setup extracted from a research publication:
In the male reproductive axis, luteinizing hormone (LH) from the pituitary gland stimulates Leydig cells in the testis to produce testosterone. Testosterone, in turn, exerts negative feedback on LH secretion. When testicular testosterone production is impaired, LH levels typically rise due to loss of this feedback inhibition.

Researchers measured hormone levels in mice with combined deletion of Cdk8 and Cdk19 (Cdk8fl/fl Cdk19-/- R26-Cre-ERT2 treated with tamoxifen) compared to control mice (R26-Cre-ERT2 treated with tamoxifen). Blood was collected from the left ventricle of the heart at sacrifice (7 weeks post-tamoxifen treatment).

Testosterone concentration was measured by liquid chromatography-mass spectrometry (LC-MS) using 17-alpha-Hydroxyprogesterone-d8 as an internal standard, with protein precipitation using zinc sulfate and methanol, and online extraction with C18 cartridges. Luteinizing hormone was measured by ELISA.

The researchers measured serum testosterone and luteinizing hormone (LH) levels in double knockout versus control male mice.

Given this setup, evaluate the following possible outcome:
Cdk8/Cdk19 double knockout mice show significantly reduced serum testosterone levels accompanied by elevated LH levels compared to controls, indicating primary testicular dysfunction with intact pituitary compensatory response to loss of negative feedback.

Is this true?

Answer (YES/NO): NO